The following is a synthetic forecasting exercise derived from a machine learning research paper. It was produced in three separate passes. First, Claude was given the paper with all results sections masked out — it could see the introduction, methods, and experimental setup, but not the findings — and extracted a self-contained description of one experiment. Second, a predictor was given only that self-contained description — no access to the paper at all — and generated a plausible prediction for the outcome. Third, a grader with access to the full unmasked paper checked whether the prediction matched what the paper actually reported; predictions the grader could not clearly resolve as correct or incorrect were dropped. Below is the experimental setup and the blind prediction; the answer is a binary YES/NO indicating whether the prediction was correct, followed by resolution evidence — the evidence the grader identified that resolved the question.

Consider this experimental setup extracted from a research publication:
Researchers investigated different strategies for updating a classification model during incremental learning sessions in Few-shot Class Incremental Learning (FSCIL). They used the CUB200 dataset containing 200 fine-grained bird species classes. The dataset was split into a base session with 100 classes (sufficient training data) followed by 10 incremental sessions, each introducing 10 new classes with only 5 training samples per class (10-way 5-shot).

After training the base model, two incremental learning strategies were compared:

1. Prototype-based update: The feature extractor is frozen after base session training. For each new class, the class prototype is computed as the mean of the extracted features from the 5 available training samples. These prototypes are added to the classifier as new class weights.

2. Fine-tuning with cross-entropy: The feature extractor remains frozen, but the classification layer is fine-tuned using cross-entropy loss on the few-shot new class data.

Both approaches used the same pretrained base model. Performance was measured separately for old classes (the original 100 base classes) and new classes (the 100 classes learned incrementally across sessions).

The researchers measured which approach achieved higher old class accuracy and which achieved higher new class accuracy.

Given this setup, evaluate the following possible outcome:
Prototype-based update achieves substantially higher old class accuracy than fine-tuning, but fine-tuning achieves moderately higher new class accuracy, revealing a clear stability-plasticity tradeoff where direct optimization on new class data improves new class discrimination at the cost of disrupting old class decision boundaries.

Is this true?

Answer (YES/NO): NO